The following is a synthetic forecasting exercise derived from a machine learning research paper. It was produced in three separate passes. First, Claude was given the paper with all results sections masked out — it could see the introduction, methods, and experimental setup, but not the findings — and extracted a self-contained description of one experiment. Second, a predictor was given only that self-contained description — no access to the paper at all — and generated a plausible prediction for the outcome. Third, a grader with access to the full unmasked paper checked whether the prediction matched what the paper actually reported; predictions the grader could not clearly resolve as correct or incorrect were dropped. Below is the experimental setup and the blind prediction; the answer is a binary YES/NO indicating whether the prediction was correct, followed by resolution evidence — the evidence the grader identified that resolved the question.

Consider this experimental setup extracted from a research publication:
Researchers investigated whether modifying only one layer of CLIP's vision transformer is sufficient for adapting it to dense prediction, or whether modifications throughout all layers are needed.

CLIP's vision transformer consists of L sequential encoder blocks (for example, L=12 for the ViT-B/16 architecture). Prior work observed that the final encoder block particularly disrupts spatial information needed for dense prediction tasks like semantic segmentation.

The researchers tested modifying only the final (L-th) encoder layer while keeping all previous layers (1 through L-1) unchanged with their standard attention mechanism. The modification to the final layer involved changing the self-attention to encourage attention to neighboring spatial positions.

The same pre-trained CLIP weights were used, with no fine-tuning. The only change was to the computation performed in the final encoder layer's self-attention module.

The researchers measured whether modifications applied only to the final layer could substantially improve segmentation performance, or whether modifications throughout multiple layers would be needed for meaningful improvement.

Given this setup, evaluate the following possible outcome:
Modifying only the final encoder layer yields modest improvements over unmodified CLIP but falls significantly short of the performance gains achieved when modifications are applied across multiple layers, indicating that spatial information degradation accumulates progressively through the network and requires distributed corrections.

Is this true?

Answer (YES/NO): NO